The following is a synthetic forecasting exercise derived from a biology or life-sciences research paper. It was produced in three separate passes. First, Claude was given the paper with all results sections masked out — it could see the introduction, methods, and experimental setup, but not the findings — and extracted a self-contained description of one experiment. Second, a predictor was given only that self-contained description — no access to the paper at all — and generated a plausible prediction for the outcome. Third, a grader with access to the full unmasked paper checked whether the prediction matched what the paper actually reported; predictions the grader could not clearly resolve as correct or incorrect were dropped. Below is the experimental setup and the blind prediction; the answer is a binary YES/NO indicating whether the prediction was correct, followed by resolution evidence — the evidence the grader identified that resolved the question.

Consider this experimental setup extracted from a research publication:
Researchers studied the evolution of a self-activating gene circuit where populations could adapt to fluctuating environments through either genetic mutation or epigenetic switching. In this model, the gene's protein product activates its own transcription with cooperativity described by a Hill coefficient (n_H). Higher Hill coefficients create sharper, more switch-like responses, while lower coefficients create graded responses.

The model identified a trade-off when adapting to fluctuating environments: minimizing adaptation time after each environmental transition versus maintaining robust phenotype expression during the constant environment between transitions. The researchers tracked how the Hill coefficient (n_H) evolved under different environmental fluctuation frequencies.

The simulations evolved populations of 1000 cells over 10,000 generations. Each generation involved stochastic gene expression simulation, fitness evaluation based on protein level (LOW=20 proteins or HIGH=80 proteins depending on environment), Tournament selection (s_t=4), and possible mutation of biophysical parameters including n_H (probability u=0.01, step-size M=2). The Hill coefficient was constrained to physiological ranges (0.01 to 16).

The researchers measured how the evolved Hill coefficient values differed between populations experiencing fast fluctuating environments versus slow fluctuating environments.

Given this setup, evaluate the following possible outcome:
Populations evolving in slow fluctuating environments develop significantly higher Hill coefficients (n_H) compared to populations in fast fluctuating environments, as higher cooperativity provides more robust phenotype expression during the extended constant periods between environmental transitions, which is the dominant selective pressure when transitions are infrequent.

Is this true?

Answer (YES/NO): YES